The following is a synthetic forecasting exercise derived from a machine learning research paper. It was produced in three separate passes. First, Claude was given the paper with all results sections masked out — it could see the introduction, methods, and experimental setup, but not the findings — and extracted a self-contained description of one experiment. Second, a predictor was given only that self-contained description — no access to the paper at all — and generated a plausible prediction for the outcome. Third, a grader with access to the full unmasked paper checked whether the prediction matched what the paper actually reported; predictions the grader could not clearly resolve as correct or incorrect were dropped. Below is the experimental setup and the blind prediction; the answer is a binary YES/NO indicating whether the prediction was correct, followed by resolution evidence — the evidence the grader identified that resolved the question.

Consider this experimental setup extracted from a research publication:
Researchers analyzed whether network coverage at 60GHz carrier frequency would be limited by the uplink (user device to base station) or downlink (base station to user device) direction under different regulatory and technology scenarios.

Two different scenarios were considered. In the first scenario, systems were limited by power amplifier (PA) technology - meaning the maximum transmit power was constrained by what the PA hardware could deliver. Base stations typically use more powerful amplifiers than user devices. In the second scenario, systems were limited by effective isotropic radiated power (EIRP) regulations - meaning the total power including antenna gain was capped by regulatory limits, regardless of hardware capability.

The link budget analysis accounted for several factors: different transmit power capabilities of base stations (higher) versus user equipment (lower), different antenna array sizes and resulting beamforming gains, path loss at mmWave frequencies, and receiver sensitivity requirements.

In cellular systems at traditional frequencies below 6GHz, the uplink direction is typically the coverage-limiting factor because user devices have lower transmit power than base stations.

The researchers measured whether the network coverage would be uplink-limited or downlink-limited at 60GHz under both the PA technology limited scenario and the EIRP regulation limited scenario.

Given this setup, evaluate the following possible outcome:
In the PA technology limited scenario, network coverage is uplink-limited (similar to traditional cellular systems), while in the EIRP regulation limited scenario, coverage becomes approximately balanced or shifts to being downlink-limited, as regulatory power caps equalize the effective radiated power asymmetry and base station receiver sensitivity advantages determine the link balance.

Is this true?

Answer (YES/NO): YES